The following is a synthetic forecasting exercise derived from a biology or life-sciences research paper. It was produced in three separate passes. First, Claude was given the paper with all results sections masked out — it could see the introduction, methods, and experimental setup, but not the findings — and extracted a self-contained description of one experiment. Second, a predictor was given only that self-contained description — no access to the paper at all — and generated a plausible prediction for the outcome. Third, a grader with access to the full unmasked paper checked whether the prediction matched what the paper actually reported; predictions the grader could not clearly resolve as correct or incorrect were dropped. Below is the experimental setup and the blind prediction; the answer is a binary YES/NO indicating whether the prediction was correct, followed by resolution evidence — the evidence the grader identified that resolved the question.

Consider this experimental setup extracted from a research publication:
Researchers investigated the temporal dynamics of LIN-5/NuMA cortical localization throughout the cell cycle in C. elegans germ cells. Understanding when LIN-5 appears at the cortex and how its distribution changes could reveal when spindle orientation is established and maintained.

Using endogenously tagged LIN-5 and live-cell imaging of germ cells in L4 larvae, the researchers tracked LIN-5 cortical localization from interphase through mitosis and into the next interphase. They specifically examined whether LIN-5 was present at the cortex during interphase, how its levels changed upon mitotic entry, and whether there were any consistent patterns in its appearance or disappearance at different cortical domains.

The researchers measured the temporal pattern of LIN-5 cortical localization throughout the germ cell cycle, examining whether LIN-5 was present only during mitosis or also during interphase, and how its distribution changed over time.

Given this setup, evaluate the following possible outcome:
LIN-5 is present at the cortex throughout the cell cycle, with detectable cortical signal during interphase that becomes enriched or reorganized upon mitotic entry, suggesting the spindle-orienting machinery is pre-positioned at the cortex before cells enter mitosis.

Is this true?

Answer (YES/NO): YES